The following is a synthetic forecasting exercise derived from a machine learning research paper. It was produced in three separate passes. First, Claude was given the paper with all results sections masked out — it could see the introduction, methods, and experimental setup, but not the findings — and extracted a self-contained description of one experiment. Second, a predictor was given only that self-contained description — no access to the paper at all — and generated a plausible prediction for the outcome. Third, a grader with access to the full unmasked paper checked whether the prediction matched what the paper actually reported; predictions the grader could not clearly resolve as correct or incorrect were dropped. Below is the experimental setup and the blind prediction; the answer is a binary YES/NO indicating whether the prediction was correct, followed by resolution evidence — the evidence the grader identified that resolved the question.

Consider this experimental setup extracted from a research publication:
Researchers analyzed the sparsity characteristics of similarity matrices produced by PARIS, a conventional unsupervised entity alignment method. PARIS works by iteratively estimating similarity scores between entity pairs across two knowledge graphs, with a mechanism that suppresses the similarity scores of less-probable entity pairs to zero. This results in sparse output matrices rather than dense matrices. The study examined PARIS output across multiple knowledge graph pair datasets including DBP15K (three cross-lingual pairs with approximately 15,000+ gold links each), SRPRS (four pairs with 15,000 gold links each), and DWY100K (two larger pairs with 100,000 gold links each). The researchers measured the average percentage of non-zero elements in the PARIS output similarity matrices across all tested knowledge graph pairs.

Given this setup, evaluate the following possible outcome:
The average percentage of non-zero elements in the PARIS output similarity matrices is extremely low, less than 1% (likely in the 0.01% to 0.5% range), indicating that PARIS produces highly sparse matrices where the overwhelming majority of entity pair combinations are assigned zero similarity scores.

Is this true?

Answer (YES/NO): NO